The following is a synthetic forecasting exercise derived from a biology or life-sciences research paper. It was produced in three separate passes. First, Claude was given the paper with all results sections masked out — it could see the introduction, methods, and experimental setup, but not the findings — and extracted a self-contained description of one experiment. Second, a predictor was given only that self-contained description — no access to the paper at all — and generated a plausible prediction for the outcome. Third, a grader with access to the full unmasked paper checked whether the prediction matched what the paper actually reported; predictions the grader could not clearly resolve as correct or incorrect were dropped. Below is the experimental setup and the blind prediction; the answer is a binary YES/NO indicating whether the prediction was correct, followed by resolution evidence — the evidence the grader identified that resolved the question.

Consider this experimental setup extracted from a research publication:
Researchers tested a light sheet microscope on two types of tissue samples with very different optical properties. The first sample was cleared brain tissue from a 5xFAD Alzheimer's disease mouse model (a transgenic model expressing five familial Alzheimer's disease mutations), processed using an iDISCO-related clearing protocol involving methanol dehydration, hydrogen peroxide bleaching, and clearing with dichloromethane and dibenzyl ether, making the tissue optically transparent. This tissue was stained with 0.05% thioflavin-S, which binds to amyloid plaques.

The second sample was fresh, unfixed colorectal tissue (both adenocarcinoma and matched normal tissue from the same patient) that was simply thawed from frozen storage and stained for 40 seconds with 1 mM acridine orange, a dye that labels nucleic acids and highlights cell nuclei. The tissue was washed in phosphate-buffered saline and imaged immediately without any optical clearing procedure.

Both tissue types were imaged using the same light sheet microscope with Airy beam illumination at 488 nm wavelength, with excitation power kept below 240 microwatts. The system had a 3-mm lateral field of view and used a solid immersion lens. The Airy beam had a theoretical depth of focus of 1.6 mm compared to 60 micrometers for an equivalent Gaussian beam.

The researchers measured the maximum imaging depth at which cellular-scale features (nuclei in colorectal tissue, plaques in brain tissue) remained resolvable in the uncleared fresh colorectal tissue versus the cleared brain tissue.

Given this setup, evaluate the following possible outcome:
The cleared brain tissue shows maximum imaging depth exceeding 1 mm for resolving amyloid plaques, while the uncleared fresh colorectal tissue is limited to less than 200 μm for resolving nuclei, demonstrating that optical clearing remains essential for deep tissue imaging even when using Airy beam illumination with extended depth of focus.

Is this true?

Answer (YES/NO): NO